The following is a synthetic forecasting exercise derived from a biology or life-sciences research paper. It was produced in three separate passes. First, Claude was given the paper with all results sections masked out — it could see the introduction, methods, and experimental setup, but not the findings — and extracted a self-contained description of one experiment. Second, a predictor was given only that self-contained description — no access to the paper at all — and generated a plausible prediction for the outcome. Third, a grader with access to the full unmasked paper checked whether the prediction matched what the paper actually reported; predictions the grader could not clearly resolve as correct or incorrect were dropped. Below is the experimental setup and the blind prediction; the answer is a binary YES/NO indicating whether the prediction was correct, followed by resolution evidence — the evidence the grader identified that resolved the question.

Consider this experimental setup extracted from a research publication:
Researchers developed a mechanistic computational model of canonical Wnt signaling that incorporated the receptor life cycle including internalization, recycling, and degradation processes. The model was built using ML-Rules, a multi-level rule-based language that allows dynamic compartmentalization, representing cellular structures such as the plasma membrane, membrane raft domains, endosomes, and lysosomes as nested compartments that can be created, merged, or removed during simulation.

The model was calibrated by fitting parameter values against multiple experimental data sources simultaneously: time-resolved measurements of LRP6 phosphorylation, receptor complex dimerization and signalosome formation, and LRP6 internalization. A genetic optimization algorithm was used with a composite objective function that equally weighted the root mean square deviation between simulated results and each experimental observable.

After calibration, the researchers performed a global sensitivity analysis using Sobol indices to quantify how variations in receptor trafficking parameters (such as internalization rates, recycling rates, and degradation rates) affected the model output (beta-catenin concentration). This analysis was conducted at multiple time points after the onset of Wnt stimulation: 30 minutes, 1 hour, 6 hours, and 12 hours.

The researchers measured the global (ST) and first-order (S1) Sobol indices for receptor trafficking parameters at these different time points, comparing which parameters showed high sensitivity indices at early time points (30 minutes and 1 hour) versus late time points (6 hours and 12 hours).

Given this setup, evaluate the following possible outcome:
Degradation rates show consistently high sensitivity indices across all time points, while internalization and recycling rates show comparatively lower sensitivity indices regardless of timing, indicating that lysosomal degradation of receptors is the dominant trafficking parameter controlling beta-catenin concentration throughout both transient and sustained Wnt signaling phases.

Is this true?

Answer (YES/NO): NO